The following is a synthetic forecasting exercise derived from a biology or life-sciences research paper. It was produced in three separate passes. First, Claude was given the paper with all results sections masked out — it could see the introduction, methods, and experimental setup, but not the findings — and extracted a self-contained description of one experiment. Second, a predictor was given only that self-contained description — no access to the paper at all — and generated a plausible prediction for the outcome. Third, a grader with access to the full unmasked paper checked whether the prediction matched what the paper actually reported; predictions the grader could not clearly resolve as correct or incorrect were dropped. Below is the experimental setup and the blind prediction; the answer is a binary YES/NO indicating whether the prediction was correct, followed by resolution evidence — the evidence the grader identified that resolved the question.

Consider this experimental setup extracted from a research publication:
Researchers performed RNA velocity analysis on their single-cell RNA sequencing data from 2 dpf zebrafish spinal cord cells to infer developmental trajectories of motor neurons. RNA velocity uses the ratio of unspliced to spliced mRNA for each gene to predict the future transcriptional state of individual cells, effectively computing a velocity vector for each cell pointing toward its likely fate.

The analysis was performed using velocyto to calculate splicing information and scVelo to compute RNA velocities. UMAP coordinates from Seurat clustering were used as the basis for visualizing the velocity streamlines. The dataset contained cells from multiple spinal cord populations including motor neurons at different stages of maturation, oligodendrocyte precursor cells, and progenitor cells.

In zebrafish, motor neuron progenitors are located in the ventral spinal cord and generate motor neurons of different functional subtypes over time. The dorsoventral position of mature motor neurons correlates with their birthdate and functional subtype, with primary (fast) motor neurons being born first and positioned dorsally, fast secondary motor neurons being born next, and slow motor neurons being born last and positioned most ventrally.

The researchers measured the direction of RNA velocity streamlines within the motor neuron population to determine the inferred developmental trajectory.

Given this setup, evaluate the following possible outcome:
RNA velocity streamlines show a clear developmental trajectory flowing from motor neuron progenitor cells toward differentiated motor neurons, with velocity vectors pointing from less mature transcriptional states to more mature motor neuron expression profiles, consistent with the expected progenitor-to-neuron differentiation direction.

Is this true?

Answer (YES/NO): YES